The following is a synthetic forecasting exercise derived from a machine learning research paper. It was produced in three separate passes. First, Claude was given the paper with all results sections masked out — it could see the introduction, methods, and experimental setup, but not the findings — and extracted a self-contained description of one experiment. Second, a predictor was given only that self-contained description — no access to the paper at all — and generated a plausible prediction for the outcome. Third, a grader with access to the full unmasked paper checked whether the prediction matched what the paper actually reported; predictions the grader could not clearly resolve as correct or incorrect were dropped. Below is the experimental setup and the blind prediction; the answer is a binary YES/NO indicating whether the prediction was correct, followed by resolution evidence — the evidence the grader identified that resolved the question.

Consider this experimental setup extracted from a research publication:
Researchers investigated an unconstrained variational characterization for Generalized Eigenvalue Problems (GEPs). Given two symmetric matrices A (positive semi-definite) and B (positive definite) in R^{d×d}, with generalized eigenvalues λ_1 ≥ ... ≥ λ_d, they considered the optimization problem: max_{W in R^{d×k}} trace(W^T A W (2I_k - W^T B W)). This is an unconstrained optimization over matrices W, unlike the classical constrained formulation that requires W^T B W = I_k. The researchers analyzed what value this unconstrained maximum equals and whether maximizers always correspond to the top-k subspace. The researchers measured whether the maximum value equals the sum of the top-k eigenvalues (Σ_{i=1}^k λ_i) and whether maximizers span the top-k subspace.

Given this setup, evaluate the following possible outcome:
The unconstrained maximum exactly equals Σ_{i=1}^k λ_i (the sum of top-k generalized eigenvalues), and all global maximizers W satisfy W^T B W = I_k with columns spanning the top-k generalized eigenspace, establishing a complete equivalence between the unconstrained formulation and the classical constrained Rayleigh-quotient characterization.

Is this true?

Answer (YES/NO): NO